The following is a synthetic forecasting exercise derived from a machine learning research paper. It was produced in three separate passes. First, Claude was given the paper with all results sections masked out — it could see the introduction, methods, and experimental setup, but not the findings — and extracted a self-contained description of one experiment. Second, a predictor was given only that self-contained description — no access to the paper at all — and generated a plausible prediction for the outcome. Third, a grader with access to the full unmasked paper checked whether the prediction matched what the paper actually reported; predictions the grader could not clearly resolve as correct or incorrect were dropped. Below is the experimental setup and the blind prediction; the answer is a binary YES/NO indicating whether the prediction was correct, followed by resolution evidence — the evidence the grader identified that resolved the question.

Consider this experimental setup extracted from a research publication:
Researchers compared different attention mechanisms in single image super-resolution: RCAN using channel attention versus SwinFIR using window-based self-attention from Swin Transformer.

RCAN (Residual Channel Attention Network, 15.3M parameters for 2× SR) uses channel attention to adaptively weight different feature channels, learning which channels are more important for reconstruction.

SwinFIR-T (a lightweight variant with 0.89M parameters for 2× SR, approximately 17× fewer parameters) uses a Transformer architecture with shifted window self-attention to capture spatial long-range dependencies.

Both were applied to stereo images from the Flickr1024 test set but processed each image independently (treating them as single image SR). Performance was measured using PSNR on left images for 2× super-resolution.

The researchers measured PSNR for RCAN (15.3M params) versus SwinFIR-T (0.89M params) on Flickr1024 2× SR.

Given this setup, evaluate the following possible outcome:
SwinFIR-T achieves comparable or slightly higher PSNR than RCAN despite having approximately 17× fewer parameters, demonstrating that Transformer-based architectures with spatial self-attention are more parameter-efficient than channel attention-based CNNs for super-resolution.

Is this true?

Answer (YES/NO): YES